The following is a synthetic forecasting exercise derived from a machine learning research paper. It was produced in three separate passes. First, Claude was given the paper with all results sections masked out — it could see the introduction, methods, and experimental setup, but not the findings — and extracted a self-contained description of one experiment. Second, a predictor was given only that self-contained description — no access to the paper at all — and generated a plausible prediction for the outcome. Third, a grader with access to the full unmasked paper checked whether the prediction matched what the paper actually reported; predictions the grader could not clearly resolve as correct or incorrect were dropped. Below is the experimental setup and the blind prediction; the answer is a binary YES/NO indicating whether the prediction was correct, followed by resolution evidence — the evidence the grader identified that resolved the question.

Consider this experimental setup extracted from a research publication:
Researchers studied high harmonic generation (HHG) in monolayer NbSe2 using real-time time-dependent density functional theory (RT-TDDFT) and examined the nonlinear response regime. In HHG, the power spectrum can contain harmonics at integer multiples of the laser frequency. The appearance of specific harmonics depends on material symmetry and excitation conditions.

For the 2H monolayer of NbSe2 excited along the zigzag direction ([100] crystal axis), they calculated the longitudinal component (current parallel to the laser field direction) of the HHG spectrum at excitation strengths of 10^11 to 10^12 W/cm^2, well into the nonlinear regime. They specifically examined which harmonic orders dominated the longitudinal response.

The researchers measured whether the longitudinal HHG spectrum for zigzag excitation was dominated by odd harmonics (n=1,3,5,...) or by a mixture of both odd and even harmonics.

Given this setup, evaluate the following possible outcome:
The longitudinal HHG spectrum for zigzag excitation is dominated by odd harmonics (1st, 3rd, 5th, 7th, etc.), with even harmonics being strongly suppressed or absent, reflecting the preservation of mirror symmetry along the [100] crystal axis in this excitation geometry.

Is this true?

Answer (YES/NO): YES